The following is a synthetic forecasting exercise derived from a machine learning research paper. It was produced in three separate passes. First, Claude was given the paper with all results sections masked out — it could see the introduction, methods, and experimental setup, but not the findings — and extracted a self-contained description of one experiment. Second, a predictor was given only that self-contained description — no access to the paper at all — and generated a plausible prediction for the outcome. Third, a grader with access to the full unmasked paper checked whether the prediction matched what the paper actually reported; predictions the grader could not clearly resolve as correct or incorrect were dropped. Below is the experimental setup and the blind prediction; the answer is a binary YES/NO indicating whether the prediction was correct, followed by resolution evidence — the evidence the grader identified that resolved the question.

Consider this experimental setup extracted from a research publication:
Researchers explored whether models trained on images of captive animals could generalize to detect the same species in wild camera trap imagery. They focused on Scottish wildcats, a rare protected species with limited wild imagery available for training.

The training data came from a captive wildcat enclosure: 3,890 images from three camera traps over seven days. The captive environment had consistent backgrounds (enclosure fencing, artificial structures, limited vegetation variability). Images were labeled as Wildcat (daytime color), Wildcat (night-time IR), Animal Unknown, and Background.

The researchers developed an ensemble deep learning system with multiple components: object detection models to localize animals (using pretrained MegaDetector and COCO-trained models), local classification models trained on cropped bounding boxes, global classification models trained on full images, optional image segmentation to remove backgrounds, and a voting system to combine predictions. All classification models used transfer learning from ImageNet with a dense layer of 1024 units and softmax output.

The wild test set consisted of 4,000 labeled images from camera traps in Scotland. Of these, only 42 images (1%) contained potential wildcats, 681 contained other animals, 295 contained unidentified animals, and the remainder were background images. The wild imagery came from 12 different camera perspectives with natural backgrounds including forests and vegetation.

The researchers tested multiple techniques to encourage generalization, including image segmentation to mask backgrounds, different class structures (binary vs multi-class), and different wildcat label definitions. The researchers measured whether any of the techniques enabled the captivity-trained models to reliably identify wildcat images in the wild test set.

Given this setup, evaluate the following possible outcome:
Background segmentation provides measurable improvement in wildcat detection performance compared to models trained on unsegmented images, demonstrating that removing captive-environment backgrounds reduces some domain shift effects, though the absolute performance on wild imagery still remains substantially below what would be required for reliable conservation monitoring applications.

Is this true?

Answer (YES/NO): YES